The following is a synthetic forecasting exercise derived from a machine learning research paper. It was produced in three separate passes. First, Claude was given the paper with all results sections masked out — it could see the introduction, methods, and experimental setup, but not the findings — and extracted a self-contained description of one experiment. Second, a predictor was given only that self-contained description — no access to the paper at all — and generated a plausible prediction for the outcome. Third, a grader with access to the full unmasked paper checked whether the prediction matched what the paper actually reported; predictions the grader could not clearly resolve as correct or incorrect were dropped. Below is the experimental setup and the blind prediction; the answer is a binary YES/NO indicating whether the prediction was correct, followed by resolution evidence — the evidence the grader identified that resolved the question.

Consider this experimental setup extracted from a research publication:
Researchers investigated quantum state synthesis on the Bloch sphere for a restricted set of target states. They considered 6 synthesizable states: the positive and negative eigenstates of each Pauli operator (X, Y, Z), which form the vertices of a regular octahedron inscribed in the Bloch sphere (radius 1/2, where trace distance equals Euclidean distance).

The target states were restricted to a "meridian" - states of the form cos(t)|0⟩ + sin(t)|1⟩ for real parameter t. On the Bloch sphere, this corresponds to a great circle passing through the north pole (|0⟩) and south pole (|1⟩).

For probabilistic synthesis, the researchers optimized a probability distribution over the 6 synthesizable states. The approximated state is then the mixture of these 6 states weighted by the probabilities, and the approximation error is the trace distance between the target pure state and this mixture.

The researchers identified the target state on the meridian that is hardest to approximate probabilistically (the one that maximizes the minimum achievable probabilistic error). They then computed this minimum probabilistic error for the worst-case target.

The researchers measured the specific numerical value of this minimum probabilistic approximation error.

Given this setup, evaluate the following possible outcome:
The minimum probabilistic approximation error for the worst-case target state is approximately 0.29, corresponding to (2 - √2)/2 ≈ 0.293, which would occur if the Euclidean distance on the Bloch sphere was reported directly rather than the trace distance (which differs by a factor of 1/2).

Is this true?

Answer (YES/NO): NO